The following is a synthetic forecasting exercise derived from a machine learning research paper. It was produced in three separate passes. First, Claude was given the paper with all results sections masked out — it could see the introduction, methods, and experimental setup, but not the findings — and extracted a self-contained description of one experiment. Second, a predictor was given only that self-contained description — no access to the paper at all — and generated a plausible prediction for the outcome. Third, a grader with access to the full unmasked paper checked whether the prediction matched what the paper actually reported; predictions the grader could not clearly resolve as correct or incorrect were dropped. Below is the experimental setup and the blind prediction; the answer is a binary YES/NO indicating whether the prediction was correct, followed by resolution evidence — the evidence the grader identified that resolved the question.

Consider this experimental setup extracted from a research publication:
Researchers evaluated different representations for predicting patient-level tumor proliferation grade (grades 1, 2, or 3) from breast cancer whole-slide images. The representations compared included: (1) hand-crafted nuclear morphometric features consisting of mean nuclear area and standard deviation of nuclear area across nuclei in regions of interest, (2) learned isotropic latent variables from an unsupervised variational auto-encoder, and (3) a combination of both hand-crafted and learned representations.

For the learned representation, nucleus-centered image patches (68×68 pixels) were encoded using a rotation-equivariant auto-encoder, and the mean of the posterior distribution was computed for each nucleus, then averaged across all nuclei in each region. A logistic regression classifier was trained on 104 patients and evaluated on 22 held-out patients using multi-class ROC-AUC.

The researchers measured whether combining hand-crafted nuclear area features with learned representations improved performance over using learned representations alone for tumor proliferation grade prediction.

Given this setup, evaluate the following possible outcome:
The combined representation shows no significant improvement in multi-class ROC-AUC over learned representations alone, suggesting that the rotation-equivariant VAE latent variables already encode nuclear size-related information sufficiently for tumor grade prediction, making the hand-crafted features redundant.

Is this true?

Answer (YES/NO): NO